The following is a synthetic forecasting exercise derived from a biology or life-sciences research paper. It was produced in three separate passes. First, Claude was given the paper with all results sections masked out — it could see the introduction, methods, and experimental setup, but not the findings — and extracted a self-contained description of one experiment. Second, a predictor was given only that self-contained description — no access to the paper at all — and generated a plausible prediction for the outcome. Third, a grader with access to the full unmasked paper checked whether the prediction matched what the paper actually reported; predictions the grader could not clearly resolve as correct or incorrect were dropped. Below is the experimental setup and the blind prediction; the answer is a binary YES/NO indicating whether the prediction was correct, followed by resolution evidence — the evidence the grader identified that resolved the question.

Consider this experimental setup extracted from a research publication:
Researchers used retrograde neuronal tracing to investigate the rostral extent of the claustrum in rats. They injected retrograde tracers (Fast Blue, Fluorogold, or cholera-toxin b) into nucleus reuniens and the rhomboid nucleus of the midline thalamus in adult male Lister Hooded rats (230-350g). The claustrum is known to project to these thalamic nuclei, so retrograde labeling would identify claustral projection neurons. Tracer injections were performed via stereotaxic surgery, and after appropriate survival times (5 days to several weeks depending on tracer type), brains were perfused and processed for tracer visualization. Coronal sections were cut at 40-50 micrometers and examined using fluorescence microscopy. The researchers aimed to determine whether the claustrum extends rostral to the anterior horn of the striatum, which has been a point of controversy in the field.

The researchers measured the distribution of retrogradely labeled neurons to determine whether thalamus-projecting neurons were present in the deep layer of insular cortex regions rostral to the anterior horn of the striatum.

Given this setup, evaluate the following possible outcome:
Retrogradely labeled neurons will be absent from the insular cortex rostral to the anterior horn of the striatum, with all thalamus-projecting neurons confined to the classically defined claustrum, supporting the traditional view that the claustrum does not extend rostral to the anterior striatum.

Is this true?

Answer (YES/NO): NO